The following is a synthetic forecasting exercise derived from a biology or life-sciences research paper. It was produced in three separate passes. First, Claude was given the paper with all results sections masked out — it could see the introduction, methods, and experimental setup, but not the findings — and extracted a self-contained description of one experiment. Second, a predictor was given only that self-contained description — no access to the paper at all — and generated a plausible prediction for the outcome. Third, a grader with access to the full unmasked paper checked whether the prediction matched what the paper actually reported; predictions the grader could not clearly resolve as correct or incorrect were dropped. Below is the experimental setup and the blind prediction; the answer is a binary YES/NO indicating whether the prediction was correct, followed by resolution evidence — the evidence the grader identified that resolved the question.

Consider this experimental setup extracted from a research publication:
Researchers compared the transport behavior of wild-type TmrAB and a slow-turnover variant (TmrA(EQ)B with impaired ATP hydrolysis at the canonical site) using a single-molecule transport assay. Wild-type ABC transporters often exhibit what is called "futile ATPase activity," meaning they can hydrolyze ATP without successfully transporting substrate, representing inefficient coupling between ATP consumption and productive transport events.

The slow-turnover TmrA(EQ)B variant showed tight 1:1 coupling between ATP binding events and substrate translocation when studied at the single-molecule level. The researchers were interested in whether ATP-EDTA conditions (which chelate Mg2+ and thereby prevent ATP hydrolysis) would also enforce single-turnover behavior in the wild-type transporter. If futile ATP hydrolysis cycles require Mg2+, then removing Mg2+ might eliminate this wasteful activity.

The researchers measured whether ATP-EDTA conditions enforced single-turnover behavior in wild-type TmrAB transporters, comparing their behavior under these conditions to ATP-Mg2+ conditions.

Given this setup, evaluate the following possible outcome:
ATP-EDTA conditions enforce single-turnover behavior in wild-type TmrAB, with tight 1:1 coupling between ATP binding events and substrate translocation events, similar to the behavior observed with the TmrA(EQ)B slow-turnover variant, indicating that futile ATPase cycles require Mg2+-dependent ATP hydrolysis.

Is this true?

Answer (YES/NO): YES